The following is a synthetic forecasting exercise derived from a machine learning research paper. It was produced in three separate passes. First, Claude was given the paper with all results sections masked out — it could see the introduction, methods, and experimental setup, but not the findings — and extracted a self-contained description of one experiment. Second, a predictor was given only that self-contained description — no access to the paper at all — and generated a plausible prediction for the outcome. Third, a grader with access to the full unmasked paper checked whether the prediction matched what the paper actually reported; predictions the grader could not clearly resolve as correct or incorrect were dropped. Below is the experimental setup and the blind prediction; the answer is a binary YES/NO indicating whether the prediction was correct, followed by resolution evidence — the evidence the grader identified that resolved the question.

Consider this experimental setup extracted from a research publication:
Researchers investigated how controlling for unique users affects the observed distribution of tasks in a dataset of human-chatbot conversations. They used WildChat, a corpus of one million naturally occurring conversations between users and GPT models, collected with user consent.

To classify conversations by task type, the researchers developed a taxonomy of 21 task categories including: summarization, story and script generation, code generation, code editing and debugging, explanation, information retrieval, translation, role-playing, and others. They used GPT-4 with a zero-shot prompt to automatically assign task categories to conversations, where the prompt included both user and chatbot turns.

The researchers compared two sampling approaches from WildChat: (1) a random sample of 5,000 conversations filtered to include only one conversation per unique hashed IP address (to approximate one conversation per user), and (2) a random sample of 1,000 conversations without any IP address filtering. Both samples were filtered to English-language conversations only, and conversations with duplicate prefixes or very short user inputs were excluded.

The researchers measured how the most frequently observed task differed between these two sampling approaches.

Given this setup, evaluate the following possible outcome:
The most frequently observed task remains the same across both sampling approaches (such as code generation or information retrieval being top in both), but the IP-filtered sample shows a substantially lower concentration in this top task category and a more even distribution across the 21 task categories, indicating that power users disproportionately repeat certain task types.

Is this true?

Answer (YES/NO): NO